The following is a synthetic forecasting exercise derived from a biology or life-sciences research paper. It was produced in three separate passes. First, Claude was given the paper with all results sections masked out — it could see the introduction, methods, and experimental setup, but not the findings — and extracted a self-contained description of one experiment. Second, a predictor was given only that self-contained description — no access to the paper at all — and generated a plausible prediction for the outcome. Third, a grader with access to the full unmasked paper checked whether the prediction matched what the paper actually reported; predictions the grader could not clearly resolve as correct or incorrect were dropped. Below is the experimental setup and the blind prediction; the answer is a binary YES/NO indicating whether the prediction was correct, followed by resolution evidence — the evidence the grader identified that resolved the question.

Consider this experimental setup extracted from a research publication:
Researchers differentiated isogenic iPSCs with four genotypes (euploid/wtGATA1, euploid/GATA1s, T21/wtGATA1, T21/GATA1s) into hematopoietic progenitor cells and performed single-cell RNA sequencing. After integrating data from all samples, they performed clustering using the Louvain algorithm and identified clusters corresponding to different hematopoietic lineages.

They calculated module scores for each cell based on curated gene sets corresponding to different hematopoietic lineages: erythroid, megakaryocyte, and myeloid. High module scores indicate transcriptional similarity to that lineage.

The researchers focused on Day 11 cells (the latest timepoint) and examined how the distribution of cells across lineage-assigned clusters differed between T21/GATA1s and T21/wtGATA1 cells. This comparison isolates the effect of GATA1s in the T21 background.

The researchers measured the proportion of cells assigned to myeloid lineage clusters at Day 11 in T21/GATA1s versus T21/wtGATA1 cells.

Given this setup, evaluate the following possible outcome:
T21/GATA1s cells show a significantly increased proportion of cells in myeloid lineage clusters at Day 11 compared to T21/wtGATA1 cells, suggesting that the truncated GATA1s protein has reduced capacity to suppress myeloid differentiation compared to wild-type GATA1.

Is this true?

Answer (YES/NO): NO